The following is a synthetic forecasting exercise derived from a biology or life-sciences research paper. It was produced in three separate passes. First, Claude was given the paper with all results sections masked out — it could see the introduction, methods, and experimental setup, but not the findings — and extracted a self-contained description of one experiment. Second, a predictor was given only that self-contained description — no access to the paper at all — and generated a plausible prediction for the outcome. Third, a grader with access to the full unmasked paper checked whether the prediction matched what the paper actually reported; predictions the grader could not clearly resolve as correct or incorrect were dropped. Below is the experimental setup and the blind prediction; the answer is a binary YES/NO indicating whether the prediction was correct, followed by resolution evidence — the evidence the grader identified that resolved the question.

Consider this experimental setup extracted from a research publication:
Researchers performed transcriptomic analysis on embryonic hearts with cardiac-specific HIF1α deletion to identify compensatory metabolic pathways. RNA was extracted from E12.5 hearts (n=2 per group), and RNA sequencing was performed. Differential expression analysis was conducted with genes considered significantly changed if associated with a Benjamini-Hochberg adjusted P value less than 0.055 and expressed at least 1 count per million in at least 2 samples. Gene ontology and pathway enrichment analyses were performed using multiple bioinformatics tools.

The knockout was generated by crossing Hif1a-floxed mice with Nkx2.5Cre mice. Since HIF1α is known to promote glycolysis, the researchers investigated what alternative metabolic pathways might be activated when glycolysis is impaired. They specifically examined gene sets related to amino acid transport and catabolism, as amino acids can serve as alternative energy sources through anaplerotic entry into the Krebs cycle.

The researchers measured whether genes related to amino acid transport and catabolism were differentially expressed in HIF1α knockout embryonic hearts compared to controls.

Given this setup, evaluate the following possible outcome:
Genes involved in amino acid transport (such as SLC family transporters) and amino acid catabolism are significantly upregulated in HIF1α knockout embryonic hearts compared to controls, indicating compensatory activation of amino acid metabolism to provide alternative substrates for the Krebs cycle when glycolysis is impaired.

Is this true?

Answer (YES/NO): YES